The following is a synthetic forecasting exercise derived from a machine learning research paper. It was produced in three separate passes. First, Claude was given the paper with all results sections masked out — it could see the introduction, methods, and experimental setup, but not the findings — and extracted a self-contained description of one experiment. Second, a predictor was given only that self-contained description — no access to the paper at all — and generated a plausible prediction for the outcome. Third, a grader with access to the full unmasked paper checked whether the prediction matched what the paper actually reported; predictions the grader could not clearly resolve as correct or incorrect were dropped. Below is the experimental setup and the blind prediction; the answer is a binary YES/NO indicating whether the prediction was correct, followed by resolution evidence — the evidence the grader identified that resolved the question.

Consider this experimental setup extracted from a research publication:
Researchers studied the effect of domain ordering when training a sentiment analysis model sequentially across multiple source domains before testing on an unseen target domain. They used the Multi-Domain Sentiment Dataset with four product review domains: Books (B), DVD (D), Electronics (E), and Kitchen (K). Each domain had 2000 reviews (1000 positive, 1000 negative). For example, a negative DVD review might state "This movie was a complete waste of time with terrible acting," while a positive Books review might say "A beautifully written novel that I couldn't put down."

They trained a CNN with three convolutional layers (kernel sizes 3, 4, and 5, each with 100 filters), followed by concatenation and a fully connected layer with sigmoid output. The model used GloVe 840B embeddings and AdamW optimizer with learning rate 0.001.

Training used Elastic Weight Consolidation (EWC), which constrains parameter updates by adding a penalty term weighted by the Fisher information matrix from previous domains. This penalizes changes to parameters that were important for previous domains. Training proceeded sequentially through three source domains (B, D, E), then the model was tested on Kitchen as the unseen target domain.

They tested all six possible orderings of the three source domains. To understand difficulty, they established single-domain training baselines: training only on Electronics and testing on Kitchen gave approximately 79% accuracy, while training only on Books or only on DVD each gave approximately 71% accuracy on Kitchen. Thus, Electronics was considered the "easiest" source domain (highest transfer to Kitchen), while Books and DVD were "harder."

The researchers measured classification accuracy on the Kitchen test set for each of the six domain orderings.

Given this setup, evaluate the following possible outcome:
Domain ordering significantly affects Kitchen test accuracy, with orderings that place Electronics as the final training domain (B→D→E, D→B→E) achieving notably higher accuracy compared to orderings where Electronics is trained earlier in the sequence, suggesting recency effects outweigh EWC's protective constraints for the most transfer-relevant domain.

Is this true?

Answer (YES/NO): NO